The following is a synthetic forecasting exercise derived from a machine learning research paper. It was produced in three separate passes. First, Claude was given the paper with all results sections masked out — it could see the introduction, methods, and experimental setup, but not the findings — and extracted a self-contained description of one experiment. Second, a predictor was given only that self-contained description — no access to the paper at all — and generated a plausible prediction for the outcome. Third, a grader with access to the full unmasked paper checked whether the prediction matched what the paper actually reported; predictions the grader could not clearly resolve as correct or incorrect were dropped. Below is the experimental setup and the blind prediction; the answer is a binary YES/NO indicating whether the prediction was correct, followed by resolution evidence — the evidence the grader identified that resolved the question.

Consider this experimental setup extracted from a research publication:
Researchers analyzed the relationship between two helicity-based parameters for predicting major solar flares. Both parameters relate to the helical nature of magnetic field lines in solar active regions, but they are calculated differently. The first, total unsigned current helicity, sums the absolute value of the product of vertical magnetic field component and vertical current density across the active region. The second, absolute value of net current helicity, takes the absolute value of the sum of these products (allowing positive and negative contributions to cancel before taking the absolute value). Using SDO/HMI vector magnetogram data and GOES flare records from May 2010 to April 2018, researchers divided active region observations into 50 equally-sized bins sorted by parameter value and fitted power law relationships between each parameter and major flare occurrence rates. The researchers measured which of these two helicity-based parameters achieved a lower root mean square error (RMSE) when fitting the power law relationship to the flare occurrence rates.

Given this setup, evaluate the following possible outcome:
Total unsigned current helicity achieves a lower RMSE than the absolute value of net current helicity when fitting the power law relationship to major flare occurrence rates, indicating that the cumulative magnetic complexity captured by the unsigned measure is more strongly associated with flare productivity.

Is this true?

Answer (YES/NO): YES